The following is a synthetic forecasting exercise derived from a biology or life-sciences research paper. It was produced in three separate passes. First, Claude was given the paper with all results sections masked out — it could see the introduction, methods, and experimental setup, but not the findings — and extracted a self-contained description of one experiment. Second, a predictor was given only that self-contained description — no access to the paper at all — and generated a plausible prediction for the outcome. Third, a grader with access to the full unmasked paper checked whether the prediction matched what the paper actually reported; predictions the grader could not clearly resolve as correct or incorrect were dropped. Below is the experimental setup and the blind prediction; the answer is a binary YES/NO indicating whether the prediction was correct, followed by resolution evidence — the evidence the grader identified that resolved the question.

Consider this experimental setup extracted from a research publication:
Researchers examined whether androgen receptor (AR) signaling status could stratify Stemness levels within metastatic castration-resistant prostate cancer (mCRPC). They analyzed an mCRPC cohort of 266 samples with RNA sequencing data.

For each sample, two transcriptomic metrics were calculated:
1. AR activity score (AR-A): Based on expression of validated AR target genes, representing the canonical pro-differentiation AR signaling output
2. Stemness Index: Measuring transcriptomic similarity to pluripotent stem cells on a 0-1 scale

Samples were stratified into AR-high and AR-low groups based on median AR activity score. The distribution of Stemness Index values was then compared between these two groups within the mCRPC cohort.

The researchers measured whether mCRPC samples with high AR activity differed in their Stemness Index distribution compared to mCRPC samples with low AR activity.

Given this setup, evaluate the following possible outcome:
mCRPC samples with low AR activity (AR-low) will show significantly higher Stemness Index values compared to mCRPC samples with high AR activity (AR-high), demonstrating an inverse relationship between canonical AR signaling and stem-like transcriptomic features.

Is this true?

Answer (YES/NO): YES